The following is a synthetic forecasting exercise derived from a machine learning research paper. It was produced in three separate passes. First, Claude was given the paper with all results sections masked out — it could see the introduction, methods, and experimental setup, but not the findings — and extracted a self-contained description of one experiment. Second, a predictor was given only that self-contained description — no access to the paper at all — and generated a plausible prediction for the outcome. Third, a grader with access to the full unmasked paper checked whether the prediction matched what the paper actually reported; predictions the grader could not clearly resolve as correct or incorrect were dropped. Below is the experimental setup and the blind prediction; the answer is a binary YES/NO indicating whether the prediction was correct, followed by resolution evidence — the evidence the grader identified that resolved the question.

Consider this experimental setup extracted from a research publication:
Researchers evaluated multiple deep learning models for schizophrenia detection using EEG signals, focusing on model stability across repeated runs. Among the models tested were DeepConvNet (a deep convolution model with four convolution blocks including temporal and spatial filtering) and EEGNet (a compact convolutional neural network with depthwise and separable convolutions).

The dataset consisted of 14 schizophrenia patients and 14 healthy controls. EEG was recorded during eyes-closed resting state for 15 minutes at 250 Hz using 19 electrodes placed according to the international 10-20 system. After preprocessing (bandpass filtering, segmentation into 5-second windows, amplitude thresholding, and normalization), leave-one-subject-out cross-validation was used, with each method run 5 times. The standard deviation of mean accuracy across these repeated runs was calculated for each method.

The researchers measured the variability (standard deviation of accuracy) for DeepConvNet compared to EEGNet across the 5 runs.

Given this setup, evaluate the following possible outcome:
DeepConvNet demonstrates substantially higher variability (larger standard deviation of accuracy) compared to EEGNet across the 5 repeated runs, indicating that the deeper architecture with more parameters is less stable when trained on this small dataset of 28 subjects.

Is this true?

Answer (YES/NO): YES